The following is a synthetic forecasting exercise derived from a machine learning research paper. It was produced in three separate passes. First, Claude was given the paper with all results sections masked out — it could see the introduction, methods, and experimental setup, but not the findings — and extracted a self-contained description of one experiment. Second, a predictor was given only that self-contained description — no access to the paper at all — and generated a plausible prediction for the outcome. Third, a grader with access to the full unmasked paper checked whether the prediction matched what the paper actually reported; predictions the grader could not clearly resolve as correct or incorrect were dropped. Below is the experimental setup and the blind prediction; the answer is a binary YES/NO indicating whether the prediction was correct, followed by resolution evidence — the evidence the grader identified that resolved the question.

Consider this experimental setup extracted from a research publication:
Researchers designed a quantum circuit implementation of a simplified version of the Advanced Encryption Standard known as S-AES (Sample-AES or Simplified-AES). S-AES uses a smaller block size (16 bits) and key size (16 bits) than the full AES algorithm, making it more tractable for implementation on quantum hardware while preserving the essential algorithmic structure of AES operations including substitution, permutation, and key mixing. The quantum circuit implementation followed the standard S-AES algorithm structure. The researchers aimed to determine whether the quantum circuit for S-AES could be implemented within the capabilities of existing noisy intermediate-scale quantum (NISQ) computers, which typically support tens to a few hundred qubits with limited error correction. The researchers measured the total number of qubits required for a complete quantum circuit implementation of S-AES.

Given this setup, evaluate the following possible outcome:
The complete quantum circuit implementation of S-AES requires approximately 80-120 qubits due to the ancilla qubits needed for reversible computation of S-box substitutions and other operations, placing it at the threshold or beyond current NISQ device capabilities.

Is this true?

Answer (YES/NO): NO